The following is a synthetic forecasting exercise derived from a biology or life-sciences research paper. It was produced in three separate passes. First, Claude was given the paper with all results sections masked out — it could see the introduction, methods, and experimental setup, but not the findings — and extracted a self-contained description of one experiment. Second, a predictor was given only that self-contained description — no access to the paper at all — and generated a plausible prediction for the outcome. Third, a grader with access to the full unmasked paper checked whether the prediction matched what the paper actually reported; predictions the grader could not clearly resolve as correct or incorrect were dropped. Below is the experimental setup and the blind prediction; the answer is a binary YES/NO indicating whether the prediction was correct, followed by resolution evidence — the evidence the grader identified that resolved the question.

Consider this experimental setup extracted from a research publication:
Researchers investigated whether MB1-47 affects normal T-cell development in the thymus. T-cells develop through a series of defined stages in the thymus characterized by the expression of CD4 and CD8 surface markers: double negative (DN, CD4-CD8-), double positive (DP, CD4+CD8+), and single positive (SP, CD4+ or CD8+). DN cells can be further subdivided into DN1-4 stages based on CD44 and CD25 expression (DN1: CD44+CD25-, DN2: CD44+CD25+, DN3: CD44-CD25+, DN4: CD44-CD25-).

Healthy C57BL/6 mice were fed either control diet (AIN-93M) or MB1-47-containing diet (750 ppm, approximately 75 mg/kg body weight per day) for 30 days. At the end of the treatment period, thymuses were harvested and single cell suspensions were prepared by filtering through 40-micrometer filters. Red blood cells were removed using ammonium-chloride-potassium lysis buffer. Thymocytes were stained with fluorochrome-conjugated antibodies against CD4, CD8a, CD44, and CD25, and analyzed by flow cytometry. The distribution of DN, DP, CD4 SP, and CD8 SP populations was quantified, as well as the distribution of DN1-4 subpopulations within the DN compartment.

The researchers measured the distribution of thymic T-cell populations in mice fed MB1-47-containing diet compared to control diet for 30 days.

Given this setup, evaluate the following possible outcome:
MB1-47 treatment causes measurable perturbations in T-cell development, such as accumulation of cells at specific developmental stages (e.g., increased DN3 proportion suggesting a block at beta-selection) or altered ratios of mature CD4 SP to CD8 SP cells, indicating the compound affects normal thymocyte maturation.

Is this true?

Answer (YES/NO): NO